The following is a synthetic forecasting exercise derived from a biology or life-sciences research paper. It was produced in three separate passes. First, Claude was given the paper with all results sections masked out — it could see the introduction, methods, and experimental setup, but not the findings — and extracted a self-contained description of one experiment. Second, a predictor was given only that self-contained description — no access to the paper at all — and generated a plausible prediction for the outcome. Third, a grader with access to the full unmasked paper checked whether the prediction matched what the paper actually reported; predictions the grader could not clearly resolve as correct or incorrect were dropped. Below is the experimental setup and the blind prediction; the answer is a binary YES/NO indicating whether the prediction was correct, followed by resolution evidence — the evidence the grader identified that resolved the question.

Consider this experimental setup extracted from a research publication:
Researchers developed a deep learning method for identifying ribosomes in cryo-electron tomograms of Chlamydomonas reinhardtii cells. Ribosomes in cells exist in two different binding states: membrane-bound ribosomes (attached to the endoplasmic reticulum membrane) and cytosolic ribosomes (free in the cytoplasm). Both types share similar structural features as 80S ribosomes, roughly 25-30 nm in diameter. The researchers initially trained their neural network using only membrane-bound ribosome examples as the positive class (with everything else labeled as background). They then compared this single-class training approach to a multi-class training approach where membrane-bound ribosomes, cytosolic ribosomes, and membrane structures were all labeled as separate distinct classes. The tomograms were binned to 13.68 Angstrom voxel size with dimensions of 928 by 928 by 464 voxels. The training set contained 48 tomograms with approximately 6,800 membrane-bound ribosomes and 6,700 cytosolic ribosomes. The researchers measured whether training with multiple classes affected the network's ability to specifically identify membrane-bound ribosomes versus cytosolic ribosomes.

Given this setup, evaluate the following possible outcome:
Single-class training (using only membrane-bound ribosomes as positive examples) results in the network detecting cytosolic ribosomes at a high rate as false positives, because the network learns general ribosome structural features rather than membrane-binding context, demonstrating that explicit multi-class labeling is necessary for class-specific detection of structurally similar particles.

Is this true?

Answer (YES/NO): NO